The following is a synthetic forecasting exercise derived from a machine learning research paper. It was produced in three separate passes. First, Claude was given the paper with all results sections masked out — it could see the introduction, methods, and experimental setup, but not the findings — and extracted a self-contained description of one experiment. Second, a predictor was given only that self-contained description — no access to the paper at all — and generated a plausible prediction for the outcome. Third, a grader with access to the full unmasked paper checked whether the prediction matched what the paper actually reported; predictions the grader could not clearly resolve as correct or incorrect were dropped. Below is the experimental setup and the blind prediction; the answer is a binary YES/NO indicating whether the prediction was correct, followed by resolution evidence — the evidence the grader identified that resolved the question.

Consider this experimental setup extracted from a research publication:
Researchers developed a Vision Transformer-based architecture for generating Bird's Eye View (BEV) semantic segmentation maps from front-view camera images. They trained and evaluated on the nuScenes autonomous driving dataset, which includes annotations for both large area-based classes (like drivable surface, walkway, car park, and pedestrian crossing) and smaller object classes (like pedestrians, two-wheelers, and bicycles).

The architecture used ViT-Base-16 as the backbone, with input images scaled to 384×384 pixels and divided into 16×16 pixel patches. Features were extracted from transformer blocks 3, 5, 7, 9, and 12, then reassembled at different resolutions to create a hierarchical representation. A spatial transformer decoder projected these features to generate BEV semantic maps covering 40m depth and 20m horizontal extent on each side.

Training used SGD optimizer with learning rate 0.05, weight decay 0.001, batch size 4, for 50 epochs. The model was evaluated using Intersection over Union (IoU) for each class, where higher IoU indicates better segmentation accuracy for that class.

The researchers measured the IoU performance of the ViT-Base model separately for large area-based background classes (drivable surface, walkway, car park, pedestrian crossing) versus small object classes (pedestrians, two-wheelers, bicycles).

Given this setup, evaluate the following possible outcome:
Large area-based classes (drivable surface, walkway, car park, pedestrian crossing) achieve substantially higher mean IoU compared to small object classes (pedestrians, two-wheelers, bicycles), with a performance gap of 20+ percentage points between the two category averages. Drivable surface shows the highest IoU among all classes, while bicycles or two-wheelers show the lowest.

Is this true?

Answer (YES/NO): YES